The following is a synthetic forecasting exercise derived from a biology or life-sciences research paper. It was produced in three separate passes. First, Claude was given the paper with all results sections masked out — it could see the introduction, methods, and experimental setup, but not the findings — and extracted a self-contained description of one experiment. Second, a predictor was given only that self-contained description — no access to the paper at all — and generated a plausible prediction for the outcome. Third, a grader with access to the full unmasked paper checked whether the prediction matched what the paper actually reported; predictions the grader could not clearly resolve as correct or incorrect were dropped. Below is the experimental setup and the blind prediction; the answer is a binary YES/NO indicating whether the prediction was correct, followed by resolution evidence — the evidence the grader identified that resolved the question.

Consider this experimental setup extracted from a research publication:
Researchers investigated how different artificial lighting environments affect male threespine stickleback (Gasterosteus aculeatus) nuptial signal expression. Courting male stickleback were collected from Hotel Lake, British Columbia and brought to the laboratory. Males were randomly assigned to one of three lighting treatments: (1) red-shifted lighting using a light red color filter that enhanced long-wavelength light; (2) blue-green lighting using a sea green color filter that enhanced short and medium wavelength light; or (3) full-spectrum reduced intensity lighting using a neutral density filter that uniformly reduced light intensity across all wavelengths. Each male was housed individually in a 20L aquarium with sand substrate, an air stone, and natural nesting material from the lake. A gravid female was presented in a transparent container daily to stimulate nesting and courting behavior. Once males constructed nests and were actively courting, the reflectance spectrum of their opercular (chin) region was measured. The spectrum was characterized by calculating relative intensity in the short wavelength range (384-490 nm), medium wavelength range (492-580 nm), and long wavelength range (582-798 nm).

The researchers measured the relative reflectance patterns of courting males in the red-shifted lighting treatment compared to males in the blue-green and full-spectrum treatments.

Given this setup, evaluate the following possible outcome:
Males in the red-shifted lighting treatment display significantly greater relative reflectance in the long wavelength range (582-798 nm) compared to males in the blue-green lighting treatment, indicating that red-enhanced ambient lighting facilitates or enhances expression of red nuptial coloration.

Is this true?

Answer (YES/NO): NO